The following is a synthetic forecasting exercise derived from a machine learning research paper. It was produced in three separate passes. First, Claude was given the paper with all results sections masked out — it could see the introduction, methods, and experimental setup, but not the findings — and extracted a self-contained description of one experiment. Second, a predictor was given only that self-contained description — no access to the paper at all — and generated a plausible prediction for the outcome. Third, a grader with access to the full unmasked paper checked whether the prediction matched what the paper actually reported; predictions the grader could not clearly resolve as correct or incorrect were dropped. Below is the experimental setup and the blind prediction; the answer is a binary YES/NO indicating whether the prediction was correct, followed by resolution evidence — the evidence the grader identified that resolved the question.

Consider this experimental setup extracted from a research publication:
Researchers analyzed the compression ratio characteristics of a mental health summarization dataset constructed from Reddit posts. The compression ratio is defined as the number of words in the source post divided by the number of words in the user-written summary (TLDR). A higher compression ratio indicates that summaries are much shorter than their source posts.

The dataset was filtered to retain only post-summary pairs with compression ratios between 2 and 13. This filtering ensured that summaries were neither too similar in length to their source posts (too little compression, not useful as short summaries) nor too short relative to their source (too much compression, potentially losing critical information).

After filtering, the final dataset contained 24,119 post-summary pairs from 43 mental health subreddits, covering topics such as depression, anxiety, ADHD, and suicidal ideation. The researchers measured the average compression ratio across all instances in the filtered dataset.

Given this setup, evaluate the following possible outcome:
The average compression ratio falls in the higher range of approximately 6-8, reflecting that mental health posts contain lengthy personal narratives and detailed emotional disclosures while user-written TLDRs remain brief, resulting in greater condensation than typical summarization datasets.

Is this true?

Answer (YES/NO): YES